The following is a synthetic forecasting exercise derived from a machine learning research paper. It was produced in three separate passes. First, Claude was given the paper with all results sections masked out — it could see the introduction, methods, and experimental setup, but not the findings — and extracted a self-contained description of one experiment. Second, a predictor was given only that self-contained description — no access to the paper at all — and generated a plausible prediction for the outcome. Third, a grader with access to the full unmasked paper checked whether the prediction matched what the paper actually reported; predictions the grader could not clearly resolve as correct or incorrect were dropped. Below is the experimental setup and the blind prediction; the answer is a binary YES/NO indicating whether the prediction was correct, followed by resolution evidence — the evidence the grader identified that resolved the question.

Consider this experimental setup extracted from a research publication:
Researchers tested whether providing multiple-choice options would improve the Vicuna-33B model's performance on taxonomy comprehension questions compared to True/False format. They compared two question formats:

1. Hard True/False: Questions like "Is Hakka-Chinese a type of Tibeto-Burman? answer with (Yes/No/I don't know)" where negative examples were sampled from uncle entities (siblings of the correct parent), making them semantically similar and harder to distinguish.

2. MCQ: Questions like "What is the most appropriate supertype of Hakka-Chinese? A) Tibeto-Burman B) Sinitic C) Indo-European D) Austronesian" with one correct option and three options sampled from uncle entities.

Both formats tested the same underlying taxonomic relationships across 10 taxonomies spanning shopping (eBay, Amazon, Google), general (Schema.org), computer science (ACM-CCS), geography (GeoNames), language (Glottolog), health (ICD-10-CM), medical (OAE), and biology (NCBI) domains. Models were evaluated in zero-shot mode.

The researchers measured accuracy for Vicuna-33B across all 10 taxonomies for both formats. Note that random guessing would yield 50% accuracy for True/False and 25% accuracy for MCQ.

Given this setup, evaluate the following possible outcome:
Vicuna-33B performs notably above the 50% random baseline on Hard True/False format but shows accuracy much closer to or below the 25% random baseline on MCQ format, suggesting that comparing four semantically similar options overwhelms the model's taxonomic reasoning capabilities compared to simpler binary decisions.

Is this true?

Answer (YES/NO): YES